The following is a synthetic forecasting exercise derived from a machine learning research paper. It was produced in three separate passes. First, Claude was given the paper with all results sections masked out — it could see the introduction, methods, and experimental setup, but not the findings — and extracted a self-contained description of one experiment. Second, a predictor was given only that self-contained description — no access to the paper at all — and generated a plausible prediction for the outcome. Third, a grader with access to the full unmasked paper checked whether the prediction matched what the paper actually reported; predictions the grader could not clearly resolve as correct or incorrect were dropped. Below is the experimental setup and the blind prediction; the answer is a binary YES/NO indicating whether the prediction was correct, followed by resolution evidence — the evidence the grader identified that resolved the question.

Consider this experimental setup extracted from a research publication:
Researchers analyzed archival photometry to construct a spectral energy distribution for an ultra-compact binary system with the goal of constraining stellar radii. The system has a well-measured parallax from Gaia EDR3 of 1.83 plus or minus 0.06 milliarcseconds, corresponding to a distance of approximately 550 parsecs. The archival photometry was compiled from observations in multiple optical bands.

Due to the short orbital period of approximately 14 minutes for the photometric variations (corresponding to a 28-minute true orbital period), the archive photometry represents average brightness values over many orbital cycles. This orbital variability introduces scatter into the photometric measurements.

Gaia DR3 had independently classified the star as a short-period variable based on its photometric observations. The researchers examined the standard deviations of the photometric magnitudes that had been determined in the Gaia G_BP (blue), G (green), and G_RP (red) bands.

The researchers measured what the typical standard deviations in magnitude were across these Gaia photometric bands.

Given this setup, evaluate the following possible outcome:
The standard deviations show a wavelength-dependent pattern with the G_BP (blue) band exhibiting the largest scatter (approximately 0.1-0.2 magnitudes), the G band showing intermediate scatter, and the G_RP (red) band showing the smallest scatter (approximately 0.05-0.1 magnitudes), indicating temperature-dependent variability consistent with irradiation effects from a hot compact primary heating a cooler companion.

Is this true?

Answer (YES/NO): NO